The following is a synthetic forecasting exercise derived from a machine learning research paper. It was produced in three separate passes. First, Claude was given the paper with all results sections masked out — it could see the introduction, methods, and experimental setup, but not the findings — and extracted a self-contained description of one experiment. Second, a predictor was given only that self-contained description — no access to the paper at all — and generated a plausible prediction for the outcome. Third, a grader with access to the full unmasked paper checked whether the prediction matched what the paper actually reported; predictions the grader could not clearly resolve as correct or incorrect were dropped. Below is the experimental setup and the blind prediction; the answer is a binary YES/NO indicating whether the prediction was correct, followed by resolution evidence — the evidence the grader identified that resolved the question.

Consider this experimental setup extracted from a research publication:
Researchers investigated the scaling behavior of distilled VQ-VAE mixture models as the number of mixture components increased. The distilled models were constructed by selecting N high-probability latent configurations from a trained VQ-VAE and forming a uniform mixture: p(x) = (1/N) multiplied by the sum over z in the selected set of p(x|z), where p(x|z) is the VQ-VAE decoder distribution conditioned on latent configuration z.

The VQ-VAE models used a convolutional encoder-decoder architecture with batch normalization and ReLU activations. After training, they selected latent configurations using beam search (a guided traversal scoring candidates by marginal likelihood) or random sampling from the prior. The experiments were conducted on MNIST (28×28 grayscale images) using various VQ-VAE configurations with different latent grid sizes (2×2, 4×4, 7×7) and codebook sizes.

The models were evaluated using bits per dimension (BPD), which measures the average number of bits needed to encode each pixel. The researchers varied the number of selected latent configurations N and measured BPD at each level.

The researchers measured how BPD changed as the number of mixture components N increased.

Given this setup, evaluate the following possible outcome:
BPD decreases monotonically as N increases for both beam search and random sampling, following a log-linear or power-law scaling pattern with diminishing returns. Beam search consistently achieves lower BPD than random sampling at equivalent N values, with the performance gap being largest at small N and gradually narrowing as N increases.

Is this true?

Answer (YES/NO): NO